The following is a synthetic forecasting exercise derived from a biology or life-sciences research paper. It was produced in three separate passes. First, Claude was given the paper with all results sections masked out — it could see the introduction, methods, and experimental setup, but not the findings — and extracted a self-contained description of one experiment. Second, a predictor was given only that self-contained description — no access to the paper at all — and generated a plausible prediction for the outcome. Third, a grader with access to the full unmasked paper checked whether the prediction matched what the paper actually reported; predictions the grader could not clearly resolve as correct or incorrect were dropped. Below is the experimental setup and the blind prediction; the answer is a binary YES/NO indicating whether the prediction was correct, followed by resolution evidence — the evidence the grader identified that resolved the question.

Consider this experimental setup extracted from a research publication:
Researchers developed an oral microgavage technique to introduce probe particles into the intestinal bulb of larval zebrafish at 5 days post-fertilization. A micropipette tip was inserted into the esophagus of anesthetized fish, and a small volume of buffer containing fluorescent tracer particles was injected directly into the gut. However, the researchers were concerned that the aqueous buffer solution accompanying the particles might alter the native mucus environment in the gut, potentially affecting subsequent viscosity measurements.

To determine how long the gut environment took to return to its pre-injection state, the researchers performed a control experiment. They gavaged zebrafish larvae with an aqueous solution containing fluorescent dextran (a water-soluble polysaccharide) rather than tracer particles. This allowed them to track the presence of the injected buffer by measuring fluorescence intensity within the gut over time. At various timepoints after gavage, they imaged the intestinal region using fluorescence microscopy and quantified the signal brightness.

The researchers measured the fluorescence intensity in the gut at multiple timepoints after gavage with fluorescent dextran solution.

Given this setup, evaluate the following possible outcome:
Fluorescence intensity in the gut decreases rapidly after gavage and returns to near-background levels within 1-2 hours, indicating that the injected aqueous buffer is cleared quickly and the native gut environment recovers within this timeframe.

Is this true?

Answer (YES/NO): YES